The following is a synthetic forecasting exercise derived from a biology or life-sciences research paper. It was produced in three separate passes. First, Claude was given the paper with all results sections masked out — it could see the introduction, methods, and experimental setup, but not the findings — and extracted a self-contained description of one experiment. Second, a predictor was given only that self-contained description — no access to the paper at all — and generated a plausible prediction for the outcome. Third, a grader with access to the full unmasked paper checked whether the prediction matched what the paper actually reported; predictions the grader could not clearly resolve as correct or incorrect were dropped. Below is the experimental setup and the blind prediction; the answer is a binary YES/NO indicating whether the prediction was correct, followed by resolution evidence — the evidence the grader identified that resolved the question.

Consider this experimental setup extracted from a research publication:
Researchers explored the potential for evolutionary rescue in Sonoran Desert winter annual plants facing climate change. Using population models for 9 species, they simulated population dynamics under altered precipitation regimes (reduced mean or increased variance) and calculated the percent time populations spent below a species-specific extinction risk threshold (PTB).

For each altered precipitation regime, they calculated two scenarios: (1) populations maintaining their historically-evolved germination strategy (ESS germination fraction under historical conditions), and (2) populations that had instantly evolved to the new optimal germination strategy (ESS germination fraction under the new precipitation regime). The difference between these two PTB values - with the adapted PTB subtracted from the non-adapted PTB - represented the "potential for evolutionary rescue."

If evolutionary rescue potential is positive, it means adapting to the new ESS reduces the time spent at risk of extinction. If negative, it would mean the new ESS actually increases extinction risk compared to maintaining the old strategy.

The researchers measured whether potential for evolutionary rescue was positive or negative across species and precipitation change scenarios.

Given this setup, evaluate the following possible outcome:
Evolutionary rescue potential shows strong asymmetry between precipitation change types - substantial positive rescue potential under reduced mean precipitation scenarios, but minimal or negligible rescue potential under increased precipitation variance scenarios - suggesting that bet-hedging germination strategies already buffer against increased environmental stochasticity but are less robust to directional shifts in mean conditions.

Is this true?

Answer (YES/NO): NO